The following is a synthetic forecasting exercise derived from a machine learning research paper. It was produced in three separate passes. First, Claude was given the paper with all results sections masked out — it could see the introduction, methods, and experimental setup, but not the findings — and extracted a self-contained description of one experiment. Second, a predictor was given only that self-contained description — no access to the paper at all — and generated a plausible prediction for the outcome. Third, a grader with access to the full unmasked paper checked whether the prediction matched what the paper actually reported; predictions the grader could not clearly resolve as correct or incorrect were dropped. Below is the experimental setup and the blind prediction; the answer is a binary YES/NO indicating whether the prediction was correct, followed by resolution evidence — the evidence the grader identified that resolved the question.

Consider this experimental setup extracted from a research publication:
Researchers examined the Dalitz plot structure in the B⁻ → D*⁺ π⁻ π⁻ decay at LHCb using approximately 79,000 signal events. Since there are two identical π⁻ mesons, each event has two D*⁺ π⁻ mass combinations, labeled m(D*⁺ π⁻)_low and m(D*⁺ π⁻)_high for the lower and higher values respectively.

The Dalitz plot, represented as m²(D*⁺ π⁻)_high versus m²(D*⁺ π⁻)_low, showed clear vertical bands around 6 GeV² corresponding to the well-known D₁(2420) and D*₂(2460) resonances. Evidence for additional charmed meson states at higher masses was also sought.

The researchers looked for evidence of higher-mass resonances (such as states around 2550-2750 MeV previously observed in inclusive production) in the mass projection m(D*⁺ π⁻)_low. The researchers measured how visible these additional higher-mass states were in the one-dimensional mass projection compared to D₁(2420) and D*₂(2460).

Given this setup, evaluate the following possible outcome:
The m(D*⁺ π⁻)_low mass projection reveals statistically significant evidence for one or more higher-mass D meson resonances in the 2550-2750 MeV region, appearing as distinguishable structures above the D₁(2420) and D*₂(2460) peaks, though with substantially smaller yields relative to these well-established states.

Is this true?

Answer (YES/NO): NO